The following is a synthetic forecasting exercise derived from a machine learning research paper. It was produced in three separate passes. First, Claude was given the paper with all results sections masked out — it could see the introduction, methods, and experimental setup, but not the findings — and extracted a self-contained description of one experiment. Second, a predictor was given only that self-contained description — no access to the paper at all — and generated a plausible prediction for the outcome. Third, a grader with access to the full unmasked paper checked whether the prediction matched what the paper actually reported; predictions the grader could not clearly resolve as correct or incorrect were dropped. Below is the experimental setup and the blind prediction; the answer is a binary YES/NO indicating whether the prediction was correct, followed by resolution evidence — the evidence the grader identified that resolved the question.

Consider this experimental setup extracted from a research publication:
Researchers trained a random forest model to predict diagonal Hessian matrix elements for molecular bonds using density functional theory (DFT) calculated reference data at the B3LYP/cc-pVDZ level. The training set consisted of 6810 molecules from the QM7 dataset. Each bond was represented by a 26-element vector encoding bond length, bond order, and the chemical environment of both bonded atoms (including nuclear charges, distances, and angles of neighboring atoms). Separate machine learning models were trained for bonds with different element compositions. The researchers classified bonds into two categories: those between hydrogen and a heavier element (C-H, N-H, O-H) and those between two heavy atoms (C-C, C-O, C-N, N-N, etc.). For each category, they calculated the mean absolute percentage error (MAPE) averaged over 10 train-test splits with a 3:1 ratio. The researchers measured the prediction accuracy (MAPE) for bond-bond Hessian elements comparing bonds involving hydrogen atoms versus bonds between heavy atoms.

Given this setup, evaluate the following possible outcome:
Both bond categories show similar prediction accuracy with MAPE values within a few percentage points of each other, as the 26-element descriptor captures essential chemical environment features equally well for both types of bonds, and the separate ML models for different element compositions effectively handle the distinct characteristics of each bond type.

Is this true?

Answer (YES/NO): NO